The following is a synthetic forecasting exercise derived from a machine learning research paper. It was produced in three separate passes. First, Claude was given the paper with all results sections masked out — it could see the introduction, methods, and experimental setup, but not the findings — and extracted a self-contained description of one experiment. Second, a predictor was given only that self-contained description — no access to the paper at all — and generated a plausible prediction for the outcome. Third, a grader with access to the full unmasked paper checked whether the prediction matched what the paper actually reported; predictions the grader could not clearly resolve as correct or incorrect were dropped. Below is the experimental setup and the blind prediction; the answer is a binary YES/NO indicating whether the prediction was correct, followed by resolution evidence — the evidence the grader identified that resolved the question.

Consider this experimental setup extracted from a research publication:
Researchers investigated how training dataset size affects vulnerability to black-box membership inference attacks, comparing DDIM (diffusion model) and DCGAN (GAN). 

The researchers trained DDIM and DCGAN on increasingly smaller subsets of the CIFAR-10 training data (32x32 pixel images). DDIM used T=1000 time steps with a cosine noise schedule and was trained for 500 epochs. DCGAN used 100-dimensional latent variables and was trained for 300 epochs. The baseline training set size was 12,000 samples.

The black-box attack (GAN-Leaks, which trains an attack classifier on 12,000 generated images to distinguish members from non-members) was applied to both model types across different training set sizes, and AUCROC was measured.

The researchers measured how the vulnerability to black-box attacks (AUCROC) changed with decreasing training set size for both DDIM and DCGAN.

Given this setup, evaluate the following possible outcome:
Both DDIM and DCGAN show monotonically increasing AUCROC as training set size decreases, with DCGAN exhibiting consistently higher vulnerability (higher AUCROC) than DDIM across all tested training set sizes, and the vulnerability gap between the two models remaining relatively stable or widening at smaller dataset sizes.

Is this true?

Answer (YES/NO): NO